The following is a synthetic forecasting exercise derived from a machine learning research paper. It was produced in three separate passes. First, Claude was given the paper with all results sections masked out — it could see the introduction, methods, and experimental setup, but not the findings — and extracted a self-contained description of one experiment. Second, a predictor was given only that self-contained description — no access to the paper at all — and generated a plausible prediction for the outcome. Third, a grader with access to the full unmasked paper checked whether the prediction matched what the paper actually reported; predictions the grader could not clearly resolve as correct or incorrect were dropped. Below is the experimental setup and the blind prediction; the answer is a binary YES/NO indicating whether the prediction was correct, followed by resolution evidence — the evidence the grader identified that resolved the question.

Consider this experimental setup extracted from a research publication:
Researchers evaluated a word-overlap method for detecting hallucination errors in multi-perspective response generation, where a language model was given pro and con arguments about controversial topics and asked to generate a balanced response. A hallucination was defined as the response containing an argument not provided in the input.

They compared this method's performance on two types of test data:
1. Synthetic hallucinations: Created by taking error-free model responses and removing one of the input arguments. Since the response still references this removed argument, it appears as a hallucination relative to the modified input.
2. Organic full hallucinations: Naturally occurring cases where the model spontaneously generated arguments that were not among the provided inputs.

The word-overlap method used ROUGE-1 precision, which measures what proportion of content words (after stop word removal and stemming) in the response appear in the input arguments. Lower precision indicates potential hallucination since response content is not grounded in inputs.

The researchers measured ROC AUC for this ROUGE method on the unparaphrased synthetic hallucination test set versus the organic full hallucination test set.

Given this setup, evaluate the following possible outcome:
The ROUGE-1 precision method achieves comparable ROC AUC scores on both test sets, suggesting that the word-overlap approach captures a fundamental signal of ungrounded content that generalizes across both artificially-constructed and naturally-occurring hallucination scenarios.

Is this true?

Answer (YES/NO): NO